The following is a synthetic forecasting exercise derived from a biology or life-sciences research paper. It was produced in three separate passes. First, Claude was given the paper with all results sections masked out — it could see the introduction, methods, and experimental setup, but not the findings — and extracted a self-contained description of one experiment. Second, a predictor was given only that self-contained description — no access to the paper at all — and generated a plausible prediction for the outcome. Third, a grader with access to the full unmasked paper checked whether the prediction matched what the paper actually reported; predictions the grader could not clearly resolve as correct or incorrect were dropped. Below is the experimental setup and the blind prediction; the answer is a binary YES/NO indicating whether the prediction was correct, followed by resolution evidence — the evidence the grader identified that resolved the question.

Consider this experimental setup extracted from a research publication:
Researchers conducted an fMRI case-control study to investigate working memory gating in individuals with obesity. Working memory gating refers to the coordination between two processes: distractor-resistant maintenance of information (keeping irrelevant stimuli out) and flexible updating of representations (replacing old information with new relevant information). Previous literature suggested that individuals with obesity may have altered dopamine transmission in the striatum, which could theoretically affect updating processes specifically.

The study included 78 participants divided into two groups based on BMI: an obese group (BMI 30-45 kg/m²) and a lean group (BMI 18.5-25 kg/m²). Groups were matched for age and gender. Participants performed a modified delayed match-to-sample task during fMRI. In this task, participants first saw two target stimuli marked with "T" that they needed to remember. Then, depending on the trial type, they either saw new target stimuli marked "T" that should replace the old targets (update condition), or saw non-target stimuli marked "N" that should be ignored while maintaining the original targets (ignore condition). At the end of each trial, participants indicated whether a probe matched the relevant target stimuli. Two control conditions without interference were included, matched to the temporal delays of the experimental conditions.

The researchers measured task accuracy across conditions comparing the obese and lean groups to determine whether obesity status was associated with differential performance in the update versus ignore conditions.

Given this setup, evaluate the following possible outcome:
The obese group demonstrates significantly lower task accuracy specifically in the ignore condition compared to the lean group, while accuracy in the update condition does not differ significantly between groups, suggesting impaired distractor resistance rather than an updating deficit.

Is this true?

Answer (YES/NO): NO